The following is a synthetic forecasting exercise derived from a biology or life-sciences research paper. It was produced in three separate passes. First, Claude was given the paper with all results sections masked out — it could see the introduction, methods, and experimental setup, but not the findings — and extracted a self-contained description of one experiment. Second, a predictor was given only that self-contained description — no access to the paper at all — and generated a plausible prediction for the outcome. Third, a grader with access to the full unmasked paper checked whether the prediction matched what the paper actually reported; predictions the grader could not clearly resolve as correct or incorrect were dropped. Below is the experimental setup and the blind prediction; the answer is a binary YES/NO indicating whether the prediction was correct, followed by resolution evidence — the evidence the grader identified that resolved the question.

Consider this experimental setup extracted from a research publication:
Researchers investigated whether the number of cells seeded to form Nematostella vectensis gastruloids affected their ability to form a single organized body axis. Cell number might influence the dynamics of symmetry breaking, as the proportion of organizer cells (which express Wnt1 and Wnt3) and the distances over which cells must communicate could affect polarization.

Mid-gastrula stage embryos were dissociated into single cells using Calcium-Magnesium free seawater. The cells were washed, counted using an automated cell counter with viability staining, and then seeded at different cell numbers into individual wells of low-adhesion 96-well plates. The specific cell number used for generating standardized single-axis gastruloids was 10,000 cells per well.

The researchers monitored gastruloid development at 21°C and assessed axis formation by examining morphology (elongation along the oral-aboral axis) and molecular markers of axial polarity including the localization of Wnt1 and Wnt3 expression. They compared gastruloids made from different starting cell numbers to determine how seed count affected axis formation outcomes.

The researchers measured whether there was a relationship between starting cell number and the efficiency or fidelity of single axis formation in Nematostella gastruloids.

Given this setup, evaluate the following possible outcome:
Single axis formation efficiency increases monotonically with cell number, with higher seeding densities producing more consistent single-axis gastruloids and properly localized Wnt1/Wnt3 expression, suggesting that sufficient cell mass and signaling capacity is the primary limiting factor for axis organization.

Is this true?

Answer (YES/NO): NO